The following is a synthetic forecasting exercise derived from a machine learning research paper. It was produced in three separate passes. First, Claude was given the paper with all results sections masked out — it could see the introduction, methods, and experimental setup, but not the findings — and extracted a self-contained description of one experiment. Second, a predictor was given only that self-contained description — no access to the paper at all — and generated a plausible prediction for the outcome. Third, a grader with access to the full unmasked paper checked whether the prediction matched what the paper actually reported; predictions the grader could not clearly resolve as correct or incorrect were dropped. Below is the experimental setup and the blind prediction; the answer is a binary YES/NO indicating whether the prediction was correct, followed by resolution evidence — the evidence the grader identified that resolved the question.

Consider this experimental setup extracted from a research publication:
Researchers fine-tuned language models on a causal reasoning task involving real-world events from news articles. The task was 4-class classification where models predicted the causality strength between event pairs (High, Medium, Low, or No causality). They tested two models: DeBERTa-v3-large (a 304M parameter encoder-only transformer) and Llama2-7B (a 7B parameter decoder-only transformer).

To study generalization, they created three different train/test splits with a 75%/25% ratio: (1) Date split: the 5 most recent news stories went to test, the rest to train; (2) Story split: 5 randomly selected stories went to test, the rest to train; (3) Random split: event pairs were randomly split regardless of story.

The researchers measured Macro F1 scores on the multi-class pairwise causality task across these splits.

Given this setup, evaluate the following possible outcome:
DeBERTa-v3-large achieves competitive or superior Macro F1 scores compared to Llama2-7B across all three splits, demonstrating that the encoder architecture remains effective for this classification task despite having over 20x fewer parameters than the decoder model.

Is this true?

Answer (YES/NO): YES